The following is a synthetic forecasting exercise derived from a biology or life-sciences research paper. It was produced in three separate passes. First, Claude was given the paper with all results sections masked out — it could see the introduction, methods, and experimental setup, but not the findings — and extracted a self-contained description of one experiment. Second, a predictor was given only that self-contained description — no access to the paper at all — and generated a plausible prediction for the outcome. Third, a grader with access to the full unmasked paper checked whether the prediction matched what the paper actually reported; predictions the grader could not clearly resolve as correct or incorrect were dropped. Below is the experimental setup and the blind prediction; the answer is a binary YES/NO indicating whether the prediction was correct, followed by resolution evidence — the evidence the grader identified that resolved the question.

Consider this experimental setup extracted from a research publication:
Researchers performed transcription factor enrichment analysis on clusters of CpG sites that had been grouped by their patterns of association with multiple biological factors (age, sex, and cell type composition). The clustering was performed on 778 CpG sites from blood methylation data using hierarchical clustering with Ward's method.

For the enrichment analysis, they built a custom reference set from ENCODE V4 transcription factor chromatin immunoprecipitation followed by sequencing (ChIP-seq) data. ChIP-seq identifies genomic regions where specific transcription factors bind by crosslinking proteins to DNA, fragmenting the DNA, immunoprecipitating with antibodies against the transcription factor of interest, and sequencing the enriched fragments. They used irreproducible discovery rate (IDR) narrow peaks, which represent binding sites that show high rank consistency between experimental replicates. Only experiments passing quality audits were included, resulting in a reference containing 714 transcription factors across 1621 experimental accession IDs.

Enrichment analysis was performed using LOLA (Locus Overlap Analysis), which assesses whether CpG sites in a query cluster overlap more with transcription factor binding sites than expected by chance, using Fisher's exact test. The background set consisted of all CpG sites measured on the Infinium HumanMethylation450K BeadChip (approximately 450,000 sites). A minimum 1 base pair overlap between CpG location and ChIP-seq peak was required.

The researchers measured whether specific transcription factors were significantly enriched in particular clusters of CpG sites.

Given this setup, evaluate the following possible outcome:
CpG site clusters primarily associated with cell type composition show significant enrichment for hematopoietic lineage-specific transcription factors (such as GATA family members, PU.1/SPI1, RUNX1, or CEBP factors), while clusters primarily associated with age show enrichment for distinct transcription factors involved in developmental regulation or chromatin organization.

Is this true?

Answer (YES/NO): YES